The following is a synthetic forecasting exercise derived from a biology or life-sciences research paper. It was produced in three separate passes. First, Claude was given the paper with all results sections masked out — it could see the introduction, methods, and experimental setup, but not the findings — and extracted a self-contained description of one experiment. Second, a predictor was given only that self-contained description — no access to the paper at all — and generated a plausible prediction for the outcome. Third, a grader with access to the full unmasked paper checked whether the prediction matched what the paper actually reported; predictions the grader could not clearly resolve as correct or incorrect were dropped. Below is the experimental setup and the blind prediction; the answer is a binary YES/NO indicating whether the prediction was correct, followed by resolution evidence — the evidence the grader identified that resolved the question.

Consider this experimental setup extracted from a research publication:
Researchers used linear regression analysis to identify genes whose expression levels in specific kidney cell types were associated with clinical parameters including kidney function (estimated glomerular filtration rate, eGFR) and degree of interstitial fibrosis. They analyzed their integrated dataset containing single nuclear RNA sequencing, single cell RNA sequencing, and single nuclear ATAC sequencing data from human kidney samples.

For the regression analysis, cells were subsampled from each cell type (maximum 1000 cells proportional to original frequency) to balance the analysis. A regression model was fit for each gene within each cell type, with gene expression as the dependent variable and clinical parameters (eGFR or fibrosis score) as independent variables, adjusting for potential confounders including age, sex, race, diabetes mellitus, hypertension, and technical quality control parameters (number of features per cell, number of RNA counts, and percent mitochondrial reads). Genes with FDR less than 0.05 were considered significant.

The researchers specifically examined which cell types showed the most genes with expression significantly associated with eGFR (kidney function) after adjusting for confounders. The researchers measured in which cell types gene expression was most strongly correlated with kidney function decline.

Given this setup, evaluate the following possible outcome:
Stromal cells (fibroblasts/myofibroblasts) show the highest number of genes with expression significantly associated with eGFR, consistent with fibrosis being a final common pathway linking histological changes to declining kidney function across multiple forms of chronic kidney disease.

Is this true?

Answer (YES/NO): NO